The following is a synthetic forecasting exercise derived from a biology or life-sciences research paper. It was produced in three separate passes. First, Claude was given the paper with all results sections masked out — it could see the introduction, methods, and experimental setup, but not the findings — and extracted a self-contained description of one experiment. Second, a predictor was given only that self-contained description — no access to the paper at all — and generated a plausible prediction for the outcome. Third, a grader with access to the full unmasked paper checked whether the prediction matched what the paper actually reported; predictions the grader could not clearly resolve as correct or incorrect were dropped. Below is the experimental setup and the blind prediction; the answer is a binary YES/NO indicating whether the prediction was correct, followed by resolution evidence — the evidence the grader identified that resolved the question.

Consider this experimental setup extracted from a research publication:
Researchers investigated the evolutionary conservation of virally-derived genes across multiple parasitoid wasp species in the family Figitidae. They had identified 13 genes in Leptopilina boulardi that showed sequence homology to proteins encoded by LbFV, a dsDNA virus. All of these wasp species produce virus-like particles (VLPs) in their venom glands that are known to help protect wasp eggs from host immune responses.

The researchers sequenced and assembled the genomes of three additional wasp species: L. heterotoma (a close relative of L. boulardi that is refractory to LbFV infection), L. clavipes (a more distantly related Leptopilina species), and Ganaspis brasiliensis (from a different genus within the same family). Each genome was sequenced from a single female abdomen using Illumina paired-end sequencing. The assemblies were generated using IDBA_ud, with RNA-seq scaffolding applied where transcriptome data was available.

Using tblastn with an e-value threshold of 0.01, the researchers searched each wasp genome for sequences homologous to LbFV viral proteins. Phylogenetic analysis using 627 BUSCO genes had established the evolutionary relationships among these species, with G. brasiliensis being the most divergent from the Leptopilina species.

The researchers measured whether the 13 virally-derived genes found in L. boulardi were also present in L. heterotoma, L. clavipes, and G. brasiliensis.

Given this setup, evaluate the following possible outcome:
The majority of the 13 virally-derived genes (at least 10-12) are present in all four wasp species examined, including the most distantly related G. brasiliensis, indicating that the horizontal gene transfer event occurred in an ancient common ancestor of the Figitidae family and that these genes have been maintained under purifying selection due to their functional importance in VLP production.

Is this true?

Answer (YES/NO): NO